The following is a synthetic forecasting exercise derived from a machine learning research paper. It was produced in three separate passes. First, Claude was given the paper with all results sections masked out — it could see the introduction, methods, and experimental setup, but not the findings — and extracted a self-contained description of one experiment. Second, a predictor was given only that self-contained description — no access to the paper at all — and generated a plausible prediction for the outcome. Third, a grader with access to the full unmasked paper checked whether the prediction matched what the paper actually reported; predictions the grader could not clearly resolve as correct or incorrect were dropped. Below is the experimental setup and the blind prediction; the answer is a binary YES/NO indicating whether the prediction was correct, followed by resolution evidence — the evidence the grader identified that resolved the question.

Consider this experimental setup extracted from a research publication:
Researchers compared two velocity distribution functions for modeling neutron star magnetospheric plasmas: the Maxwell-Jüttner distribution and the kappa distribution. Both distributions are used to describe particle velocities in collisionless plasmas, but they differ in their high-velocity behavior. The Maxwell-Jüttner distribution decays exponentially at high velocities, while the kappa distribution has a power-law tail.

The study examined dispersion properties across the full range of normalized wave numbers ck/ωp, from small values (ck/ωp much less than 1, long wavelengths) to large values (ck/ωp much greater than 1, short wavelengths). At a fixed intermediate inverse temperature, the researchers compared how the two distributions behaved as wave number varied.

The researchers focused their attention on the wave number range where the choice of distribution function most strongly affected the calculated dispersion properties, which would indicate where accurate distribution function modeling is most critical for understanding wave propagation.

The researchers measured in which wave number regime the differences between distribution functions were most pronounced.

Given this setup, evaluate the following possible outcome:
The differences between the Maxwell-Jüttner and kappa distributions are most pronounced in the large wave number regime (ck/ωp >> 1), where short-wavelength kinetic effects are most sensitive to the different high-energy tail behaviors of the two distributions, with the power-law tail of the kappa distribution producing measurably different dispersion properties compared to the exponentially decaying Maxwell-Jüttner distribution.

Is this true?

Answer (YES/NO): NO